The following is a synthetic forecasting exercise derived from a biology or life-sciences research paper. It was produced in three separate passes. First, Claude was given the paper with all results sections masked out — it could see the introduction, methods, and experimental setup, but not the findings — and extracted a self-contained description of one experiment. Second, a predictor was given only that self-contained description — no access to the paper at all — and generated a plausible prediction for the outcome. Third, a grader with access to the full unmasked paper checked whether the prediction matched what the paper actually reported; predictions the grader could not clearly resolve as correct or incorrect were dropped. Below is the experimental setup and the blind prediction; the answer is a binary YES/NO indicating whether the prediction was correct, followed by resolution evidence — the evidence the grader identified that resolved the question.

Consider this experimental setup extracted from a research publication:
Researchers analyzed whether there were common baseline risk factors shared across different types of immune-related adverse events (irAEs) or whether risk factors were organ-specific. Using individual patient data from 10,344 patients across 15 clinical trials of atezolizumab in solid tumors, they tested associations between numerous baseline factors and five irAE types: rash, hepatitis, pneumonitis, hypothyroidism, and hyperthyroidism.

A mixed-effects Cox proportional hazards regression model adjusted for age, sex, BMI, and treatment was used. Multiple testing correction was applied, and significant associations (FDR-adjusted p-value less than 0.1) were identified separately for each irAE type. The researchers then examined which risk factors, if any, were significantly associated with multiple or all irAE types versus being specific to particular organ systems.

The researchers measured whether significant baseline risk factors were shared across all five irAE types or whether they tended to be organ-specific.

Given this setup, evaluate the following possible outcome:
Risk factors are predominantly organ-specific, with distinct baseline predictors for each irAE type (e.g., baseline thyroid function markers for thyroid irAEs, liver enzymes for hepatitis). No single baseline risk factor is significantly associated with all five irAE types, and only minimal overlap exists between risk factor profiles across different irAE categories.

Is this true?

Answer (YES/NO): YES